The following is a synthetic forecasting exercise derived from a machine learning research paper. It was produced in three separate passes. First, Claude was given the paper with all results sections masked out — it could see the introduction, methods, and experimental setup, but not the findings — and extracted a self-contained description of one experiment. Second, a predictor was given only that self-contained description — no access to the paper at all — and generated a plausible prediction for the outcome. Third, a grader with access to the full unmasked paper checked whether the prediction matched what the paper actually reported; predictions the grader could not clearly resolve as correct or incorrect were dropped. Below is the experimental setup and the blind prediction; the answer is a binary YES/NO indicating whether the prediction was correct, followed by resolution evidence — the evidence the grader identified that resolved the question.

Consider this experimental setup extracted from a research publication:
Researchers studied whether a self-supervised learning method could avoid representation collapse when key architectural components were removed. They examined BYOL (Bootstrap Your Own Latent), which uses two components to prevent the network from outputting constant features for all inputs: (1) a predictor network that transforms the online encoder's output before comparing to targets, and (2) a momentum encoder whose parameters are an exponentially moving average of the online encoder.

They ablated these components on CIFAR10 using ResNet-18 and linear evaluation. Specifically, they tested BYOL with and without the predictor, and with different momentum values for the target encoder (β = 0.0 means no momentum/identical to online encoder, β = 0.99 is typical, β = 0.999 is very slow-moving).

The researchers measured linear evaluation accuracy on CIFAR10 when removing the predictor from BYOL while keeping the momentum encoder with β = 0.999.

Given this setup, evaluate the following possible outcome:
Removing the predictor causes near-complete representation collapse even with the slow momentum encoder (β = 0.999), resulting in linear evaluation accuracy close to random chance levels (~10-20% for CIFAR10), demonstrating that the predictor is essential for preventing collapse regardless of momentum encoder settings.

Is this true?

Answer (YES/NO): NO